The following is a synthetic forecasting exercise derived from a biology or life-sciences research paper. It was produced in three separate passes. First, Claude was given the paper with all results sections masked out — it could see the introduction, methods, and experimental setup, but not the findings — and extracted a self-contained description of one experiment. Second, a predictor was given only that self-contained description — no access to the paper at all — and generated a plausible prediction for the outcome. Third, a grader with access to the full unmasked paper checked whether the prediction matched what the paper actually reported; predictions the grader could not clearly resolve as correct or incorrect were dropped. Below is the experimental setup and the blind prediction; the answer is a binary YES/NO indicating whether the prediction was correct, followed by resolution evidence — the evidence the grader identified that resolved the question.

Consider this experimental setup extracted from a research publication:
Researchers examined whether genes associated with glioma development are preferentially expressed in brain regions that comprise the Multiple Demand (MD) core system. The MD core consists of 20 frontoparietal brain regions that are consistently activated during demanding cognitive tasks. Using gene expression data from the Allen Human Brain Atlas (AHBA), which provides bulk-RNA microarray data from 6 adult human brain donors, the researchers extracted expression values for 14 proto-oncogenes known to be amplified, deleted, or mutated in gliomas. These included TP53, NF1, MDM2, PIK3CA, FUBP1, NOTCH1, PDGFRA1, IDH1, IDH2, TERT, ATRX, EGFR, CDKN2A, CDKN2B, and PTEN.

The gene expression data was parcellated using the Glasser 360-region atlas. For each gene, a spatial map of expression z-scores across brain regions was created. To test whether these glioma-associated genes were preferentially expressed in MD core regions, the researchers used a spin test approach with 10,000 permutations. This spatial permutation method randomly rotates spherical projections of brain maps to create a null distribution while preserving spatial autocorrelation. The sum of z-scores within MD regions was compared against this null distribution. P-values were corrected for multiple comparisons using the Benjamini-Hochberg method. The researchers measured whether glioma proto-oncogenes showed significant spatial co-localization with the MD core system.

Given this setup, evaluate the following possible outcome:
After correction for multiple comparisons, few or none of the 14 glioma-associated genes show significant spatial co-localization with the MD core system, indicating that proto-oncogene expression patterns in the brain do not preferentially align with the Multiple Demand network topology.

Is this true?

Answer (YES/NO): NO